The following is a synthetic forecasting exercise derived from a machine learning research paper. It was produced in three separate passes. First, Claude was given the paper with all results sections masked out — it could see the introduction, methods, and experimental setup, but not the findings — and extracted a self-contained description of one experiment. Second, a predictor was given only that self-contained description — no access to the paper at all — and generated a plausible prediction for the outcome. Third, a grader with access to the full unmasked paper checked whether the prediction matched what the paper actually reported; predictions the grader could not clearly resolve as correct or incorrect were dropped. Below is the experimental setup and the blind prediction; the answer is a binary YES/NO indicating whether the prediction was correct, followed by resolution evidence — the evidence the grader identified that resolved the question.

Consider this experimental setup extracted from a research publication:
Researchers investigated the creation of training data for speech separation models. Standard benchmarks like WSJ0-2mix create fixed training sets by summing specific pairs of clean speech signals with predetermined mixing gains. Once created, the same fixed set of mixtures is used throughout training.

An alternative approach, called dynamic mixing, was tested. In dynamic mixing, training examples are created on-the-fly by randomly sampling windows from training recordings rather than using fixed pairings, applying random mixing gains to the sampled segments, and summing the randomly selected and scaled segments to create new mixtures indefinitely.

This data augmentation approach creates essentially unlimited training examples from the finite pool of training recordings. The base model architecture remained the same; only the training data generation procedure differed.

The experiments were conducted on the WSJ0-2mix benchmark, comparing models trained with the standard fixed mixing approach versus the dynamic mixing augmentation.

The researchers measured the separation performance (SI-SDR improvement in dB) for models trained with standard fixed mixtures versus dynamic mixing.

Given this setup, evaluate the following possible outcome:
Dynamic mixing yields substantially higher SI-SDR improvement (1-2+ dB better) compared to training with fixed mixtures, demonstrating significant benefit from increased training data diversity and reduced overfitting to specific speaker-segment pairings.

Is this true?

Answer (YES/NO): YES